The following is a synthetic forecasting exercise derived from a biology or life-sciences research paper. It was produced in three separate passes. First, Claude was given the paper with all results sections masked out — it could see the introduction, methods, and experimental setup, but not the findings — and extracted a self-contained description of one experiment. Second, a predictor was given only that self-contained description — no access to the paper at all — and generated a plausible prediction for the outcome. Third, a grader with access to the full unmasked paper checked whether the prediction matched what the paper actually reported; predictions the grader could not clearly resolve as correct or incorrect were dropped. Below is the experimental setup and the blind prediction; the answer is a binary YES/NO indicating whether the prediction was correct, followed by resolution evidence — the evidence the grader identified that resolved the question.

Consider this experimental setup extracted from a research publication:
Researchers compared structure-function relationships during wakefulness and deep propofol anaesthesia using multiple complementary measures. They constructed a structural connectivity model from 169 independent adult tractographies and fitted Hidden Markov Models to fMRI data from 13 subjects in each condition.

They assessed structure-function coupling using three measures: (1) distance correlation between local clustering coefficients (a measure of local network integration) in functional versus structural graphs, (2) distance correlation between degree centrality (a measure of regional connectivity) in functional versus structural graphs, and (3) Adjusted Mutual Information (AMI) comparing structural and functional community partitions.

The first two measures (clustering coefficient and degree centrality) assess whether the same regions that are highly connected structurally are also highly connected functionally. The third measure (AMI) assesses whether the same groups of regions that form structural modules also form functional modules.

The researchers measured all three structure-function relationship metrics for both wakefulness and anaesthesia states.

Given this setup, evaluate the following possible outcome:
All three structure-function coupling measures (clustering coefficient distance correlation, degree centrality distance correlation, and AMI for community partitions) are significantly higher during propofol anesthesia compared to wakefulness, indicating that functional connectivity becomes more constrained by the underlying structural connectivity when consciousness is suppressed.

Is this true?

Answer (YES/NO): NO